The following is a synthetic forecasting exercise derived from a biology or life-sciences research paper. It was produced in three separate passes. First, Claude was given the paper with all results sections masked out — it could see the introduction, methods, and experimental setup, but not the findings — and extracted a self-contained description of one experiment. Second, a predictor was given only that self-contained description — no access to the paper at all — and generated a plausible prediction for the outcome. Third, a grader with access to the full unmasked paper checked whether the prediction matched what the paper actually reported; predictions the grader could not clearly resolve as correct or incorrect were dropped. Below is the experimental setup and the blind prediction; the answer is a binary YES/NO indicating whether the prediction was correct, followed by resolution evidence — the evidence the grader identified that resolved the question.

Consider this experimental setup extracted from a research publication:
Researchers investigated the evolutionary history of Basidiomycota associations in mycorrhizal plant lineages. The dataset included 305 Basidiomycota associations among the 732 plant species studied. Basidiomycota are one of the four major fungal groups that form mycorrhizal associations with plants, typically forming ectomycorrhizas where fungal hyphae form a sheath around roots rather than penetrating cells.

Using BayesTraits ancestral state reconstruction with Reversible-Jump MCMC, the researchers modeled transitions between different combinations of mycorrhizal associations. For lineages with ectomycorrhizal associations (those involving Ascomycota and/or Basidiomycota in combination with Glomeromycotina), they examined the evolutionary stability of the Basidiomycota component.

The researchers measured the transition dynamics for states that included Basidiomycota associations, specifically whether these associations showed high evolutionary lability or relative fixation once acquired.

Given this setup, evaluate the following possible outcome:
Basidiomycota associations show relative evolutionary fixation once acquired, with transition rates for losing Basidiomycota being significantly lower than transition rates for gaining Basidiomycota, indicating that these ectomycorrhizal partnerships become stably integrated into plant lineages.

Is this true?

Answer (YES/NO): YES